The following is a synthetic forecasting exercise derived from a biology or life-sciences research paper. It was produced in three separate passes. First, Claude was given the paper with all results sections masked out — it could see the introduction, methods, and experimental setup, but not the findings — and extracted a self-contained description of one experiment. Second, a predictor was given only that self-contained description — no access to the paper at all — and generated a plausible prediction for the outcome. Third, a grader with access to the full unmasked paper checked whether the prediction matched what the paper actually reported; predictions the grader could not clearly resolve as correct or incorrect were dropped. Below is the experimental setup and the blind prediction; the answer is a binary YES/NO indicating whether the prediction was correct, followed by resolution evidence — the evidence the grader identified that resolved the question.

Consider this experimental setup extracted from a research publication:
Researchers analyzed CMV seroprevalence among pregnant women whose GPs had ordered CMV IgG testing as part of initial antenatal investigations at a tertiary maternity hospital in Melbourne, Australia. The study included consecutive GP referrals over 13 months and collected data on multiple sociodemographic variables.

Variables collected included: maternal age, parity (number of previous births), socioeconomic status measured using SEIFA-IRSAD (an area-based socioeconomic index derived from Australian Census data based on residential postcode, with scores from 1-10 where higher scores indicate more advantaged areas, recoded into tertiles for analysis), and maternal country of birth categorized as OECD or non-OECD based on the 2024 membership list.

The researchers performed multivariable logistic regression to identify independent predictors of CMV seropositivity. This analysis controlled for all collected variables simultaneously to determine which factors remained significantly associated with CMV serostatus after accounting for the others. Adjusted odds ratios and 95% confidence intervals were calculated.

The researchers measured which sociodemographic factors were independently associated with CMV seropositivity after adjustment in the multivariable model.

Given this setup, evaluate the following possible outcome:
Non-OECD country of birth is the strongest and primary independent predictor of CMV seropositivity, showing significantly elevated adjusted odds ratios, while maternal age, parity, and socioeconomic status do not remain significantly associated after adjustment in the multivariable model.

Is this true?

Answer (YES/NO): NO